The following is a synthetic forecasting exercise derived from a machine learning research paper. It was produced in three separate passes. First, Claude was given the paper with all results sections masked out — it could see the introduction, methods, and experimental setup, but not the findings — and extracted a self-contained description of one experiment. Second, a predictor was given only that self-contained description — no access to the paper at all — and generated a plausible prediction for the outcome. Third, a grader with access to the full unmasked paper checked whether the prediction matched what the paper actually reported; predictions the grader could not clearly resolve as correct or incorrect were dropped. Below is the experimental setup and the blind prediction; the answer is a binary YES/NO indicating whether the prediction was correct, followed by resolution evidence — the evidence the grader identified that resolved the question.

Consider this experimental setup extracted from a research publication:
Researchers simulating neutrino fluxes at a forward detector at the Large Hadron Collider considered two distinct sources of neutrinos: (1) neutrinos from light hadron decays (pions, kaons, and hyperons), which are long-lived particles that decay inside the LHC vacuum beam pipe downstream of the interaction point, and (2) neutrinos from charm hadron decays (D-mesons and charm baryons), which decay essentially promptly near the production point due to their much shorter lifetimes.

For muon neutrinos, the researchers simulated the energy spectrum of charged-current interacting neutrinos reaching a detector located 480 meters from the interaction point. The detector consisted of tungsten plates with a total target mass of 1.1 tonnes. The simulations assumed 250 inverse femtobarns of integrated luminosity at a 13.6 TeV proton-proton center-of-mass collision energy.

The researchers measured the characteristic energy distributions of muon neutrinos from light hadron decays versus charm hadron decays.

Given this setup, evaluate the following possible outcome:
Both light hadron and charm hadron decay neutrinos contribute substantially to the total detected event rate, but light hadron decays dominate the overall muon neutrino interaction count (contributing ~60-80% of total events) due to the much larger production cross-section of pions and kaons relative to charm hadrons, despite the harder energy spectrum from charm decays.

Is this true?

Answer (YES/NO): NO